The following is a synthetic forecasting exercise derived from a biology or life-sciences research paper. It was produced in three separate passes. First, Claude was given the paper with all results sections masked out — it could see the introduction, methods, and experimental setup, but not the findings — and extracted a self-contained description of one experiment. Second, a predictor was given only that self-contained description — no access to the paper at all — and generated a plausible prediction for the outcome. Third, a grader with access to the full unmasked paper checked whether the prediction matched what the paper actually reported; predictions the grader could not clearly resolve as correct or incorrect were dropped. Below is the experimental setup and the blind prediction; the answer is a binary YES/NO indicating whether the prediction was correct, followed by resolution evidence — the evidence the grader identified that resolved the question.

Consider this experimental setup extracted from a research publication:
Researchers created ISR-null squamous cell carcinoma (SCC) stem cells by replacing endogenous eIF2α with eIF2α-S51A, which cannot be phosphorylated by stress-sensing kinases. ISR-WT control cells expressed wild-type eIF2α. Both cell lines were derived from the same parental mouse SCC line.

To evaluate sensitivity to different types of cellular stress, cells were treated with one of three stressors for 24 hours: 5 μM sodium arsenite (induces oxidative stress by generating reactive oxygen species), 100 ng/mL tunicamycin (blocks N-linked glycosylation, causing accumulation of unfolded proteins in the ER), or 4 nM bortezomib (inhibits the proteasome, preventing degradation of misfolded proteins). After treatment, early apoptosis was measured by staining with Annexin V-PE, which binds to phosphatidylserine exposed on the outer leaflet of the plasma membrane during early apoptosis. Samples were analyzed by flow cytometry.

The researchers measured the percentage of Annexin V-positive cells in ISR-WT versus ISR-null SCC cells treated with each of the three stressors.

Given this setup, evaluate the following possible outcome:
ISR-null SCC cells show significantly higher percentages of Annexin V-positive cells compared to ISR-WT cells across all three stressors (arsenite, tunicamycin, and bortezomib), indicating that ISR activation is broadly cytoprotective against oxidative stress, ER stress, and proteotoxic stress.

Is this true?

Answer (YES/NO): NO